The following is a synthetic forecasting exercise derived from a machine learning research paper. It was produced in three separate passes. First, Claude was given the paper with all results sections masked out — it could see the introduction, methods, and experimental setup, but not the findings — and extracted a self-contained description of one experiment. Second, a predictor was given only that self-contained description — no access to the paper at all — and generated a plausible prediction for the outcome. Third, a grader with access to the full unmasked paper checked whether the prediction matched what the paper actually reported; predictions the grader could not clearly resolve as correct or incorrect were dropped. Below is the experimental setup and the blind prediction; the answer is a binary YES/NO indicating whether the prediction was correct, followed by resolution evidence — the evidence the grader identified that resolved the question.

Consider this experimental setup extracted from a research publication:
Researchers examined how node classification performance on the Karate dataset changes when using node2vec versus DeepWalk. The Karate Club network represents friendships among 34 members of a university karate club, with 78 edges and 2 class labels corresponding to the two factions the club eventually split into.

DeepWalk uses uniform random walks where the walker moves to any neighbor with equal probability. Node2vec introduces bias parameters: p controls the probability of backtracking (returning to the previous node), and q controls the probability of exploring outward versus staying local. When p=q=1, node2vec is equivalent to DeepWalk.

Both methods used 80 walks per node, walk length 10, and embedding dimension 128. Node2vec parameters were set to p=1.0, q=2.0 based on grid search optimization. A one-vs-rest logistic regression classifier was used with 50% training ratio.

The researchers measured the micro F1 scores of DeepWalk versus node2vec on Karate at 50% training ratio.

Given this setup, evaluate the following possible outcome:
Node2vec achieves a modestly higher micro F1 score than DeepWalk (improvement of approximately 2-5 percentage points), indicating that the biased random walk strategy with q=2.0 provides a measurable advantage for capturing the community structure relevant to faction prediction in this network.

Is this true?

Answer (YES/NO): NO